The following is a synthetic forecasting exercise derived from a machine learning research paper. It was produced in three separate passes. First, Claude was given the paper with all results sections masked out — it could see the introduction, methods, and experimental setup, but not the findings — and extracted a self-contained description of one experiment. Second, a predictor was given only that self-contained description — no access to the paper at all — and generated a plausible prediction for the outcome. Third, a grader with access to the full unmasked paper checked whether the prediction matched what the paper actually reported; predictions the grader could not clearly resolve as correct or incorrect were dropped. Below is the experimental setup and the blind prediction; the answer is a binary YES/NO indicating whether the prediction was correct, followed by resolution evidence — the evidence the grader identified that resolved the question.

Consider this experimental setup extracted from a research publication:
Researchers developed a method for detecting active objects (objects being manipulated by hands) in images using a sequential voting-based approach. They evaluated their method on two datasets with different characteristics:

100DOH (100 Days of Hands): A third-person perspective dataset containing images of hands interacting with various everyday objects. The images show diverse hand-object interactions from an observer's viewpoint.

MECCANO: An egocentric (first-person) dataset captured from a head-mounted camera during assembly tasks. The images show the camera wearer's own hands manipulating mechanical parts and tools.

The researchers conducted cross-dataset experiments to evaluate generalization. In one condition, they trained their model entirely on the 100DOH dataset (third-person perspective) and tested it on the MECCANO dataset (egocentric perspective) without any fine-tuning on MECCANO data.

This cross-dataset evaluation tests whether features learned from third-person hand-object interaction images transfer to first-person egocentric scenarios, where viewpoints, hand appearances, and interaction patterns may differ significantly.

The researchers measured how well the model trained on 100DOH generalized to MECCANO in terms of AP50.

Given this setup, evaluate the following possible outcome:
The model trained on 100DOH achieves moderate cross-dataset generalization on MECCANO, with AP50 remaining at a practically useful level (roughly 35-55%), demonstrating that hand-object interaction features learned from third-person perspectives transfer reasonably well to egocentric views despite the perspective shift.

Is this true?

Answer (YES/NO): NO